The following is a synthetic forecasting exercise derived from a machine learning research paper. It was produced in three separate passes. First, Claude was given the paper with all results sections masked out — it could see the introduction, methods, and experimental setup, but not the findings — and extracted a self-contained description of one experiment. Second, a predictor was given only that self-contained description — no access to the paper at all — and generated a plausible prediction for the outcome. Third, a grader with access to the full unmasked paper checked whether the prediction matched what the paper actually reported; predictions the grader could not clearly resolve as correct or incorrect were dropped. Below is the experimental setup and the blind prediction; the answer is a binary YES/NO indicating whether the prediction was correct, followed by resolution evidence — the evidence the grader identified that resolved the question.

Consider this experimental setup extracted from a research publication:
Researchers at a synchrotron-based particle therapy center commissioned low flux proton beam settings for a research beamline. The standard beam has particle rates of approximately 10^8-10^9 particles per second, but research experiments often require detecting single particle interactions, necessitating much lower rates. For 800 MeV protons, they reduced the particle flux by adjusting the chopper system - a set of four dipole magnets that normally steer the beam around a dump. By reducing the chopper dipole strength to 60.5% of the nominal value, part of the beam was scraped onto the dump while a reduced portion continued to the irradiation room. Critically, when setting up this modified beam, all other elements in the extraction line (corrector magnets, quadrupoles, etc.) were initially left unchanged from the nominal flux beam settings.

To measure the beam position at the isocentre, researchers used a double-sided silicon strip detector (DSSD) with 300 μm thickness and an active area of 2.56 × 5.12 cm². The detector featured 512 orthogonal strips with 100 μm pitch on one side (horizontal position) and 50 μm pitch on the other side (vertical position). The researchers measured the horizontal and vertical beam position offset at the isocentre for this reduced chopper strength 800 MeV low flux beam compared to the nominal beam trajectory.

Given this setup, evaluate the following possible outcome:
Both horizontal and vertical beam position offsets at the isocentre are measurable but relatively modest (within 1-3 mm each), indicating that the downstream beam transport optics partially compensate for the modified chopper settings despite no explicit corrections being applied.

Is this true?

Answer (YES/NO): NO